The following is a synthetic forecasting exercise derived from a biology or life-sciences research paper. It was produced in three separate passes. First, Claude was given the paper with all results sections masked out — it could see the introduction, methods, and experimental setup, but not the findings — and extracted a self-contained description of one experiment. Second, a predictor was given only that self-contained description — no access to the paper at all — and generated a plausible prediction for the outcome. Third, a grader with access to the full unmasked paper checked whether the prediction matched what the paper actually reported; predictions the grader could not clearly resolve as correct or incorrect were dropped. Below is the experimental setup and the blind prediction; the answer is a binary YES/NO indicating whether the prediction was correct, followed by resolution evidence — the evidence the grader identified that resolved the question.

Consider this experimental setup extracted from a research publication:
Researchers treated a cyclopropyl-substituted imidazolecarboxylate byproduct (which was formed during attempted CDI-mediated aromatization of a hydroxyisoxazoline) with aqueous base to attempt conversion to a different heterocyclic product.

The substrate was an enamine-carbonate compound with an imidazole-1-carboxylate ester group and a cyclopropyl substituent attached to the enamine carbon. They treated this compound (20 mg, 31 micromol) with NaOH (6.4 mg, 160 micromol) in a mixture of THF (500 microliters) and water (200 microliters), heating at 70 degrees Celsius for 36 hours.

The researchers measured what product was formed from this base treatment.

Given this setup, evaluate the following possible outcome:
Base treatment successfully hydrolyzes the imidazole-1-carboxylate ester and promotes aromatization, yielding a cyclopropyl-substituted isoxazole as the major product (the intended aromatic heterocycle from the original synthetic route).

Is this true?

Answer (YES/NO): NO